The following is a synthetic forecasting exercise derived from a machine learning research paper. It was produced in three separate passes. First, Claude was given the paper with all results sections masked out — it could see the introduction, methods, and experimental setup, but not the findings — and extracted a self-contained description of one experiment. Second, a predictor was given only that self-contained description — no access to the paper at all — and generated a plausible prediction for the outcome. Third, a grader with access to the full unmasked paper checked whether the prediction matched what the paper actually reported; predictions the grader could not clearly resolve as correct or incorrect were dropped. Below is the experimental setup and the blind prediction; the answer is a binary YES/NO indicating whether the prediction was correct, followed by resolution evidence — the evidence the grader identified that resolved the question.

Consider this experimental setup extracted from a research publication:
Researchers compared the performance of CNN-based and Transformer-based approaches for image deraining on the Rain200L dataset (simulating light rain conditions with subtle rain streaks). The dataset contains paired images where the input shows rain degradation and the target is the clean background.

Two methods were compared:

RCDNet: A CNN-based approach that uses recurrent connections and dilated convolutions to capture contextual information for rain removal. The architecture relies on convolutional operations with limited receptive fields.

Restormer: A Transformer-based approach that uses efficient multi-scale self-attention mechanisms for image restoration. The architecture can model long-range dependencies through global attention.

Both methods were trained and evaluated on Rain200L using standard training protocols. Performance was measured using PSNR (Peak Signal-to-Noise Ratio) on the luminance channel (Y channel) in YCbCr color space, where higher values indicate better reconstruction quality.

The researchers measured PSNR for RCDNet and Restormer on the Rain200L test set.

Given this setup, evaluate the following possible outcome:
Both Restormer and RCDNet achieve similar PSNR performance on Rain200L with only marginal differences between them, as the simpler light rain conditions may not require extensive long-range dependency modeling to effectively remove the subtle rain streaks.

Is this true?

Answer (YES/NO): NO